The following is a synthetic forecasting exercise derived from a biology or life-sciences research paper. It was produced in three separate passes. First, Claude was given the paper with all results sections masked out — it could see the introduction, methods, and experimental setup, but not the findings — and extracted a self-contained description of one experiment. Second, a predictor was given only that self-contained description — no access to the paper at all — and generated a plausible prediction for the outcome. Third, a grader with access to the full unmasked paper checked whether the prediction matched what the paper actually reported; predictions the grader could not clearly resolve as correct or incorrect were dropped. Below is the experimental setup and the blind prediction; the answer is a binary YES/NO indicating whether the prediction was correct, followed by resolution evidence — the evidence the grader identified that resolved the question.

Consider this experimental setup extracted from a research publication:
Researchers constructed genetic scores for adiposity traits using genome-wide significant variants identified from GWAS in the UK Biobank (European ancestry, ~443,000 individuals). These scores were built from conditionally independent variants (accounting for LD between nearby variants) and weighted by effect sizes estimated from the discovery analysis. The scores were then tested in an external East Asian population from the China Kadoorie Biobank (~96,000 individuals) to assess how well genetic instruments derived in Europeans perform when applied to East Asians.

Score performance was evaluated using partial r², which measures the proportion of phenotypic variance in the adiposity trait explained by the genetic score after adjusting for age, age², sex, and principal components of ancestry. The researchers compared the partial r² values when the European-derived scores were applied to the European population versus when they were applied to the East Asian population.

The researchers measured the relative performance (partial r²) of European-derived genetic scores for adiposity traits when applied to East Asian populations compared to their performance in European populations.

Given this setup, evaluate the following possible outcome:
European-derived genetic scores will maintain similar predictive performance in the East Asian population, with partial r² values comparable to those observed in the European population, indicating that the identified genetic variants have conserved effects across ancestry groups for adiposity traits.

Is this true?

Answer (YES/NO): NO